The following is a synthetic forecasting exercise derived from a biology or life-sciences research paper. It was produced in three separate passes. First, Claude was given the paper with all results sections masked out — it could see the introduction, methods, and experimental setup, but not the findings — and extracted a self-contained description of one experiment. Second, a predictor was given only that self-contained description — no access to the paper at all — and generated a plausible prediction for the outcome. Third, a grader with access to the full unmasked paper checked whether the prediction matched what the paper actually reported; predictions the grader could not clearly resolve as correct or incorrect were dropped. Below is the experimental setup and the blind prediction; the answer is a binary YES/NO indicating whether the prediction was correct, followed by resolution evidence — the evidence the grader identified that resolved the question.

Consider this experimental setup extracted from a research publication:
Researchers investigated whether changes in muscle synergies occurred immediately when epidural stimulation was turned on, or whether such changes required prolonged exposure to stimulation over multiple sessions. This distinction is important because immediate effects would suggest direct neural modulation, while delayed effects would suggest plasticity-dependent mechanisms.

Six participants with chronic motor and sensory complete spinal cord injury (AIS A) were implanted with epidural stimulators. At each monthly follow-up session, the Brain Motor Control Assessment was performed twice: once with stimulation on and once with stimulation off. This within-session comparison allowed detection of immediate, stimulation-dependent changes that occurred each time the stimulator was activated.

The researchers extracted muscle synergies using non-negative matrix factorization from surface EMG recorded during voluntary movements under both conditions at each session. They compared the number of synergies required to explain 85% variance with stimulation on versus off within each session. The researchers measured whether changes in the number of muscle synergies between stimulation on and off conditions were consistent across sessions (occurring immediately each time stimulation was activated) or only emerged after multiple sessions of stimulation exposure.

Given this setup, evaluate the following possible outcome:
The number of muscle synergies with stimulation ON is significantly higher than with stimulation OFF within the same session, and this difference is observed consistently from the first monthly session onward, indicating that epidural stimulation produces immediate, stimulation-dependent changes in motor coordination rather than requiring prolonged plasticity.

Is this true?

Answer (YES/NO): NO